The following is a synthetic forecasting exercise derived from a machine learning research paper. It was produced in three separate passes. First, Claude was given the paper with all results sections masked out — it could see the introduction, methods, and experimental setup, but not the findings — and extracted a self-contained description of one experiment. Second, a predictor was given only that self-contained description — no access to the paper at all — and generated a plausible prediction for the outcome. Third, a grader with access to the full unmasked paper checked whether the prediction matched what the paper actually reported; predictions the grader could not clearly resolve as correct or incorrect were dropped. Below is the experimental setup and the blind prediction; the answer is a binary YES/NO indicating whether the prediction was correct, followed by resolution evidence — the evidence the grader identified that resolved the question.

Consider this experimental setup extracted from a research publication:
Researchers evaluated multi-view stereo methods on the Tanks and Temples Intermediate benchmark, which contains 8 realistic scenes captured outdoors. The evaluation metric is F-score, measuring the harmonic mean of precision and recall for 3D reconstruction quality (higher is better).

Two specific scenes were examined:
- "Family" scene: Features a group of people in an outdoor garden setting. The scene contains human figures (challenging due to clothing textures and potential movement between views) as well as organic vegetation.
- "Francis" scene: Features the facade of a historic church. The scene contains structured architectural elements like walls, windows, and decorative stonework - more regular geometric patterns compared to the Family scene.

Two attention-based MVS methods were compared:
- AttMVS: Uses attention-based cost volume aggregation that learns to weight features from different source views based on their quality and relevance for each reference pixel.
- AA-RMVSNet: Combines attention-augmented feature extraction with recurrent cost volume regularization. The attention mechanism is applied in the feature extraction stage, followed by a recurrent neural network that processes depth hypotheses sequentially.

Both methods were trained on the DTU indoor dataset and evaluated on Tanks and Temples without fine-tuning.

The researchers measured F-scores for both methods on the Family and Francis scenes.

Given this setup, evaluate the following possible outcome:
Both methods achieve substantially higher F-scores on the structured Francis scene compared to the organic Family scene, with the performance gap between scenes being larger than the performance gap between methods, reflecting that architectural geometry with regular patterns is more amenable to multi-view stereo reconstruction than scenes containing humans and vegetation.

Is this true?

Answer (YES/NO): NO